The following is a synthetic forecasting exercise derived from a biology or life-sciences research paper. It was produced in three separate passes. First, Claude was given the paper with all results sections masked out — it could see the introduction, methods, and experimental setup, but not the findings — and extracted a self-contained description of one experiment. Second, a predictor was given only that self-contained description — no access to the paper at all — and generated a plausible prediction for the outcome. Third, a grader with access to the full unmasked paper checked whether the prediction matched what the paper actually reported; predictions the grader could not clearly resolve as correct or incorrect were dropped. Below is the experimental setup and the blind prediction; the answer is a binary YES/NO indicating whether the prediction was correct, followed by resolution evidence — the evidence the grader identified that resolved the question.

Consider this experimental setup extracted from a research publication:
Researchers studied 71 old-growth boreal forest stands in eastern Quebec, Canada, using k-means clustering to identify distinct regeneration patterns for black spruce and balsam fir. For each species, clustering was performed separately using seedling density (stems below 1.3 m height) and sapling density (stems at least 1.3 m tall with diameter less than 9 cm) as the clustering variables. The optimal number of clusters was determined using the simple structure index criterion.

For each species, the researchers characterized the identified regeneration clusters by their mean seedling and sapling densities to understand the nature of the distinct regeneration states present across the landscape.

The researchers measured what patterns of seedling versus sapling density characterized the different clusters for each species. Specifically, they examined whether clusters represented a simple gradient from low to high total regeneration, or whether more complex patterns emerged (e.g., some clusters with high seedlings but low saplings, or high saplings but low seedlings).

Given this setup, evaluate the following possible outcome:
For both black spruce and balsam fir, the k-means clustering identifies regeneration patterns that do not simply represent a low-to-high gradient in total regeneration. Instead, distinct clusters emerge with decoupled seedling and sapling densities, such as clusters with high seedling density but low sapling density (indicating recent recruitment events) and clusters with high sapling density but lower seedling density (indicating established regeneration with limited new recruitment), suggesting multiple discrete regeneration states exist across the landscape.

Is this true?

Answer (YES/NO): YES